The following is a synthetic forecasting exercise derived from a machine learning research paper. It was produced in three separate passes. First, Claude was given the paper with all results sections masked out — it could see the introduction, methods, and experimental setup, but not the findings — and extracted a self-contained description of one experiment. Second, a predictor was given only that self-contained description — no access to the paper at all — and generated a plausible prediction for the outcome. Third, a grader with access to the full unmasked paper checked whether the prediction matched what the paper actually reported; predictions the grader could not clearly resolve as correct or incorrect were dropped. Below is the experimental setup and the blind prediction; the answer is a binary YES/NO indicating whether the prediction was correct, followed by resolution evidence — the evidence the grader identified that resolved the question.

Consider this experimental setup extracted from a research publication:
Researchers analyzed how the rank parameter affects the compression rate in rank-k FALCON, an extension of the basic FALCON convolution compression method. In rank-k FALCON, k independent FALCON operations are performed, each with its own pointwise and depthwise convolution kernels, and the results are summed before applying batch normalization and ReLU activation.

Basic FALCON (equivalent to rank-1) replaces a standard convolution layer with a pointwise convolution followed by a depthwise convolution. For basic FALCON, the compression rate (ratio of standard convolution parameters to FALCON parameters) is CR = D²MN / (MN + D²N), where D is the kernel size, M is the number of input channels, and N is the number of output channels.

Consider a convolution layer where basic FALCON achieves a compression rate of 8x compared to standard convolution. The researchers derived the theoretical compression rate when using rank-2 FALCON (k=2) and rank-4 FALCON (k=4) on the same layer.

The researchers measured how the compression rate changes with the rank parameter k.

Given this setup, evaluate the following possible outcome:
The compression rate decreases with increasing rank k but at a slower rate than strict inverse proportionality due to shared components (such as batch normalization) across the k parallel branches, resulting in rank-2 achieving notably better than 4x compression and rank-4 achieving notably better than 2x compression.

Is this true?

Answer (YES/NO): NO